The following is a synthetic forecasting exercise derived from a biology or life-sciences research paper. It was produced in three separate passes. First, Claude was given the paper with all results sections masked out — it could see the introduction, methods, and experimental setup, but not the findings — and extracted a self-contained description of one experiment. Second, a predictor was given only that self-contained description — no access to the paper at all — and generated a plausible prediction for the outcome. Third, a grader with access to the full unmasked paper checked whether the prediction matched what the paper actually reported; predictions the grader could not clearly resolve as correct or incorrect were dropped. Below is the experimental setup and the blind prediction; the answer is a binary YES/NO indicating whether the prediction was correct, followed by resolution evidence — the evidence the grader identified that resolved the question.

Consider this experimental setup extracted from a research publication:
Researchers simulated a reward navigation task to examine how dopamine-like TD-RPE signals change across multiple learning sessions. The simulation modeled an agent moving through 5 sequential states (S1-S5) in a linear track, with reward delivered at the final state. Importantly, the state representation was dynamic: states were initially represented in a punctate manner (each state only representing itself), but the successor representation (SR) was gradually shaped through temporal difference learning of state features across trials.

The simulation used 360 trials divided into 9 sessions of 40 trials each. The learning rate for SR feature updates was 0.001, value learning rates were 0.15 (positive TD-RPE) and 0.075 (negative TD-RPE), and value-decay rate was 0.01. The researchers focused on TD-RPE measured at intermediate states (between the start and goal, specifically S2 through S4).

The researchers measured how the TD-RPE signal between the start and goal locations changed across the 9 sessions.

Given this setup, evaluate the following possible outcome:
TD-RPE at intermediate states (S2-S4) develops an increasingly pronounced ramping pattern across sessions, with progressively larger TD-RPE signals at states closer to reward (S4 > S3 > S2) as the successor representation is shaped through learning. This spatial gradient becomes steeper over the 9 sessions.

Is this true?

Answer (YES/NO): NO